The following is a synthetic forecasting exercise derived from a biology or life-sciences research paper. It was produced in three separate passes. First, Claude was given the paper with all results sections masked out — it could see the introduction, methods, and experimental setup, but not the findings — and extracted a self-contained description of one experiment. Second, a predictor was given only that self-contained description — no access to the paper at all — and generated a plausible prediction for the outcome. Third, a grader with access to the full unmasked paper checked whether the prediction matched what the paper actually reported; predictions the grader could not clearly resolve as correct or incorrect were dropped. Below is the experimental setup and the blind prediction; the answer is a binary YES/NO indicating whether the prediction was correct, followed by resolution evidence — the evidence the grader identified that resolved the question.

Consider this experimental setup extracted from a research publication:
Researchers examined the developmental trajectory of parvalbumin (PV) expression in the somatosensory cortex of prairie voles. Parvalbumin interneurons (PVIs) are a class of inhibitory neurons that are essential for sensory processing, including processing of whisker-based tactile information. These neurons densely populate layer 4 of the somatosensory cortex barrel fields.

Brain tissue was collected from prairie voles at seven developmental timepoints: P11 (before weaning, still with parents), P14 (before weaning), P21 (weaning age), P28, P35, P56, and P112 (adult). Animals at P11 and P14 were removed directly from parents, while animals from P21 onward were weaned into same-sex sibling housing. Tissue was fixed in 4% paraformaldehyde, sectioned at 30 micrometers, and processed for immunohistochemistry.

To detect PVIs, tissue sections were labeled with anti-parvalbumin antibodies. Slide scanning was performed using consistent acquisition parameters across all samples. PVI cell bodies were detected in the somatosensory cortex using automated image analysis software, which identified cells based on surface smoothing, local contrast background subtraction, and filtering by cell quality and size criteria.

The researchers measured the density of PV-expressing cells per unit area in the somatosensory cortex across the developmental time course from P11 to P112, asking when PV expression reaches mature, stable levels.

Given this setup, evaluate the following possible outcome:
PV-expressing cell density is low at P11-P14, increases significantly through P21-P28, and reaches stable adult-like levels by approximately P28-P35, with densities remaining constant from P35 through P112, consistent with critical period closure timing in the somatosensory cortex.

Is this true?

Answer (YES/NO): NO